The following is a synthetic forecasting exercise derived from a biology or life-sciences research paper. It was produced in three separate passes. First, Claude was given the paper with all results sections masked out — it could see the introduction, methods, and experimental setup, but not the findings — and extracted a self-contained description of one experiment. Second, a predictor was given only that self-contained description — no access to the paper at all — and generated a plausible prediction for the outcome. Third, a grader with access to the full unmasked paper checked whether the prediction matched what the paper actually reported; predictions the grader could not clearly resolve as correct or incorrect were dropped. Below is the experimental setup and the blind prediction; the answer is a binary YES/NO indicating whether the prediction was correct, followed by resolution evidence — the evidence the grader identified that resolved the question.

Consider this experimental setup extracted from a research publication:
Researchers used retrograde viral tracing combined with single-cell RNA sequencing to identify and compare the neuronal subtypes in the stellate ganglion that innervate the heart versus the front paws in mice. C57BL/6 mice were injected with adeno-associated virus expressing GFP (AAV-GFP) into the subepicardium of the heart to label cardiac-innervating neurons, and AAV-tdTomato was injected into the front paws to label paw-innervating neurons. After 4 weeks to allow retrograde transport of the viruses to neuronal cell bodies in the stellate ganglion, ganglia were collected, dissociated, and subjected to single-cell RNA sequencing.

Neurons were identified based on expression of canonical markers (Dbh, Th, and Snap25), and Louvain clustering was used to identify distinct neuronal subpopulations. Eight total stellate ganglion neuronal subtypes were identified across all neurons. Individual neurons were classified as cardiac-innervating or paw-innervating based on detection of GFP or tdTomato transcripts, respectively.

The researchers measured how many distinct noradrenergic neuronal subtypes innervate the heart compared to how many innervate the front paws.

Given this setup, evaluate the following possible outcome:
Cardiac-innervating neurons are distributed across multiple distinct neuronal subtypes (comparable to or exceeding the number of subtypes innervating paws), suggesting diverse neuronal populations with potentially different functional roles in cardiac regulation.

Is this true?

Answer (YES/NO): NO